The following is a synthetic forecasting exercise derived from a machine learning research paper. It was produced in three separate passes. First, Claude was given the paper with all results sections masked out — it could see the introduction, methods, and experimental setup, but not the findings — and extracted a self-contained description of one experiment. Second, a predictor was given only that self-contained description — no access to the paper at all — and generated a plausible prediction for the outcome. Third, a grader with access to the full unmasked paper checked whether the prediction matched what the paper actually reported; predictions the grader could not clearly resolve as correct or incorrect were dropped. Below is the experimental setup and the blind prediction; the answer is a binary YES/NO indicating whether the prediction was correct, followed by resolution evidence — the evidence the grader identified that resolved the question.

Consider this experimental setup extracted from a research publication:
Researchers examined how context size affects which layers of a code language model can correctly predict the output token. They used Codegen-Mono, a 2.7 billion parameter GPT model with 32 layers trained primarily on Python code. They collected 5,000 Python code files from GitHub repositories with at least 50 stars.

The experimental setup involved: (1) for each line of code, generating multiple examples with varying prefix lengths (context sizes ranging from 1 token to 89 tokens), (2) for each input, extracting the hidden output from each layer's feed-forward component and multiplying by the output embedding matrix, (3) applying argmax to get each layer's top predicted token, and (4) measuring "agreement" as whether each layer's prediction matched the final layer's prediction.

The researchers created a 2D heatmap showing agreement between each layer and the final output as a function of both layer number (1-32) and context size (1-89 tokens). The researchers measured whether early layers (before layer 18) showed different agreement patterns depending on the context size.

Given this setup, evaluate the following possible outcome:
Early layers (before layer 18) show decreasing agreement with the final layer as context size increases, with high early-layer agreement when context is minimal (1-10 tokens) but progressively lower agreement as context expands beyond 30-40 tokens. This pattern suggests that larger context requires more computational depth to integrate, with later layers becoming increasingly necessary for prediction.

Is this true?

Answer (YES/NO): YES